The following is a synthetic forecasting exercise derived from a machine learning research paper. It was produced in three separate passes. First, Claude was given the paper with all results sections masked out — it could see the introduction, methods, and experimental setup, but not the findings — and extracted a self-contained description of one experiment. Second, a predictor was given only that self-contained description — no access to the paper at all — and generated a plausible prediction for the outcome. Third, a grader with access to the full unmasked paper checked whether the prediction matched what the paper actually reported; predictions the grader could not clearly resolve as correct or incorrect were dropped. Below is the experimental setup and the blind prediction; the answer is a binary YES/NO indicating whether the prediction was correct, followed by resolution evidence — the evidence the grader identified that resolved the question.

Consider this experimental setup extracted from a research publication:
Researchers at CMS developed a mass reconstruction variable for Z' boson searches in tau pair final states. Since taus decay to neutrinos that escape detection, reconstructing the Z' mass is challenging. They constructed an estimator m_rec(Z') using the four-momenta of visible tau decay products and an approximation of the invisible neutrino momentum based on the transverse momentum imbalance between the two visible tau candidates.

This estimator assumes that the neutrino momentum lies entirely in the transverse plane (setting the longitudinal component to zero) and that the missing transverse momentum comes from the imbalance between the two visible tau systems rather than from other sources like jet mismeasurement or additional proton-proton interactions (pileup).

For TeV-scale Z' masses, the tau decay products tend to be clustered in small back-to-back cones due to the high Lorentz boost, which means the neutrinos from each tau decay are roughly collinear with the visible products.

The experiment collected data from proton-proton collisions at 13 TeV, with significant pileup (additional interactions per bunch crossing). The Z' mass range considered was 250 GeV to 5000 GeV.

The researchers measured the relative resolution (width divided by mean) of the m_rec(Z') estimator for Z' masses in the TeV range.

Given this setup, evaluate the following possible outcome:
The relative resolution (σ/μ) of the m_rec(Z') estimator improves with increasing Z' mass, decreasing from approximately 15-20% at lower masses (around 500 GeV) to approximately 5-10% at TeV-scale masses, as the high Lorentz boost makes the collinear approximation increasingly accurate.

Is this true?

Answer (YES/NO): NO